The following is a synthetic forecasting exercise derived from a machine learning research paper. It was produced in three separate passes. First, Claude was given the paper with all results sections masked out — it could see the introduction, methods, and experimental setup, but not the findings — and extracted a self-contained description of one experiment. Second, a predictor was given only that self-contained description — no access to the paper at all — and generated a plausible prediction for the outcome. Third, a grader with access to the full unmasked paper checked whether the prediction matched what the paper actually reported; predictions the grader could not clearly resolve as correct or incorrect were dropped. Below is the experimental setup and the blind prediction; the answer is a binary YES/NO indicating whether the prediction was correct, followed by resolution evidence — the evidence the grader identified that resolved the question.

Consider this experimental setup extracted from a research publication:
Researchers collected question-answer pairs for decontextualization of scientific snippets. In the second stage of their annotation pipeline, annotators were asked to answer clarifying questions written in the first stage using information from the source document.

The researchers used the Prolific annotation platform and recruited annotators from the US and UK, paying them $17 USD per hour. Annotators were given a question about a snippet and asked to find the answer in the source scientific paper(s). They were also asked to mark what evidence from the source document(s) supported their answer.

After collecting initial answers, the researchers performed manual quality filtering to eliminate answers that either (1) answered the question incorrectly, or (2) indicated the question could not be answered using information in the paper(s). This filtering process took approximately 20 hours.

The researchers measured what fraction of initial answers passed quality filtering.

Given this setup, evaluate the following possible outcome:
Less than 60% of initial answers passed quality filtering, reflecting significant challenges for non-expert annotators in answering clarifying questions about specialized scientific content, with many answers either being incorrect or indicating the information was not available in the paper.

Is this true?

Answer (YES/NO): NO